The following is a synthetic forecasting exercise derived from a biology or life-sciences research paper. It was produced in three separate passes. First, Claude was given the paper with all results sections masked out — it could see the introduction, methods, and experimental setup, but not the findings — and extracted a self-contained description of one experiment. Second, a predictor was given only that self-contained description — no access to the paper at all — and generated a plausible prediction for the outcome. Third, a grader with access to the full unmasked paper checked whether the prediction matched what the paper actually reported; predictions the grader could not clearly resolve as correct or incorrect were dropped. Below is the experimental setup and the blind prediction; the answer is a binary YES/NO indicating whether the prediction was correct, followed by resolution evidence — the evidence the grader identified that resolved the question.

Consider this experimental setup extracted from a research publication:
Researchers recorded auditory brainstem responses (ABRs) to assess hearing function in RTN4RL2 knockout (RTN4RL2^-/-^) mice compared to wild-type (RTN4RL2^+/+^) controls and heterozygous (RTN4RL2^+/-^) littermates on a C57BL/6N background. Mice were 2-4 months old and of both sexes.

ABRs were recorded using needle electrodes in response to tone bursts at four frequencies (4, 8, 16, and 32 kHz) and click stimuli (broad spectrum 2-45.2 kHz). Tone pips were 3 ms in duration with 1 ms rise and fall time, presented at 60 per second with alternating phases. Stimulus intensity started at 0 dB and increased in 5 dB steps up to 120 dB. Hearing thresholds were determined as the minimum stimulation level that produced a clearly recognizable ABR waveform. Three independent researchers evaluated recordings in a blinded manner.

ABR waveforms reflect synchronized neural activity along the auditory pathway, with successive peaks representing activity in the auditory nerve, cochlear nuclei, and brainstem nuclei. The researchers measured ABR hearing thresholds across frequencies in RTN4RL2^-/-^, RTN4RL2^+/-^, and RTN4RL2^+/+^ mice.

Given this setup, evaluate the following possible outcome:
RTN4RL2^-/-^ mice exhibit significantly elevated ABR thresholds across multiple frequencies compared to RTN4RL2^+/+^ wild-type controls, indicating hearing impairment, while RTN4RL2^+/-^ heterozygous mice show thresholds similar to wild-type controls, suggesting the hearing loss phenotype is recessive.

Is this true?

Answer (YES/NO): NO